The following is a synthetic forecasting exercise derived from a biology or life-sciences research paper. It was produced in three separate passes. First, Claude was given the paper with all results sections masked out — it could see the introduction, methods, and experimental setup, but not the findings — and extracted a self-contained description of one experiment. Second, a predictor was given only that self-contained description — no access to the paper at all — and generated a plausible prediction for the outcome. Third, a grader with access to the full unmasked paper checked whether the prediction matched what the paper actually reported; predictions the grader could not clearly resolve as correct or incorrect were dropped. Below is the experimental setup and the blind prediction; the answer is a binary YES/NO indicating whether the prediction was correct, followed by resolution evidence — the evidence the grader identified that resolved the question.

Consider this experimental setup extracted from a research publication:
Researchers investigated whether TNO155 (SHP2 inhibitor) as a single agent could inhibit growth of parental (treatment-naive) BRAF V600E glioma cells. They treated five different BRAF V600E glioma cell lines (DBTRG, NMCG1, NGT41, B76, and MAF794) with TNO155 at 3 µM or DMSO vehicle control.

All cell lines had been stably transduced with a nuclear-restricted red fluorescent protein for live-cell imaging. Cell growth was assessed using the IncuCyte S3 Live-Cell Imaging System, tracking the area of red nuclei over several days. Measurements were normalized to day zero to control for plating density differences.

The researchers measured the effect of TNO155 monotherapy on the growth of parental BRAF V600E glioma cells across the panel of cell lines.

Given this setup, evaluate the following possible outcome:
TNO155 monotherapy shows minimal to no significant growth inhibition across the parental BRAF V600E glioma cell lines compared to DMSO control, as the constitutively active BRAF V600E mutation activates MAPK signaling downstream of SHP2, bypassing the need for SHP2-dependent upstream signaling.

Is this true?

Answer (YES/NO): YES